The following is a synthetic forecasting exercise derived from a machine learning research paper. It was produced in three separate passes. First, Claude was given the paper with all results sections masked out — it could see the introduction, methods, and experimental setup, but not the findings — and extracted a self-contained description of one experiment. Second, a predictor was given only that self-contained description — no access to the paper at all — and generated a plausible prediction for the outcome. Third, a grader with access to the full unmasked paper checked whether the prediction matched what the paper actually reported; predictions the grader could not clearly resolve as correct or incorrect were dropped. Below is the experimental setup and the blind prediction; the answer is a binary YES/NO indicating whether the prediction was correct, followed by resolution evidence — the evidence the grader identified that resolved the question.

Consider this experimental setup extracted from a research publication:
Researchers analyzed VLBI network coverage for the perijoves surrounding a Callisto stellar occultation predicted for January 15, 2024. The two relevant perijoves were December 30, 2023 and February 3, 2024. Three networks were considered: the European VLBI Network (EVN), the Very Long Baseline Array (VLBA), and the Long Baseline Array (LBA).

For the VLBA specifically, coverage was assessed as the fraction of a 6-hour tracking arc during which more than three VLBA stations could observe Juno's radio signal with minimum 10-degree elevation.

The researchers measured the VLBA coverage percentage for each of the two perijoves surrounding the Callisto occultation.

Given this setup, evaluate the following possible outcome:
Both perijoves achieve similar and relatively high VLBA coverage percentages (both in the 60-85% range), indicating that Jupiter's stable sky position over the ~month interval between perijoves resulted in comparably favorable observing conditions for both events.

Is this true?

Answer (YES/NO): NO